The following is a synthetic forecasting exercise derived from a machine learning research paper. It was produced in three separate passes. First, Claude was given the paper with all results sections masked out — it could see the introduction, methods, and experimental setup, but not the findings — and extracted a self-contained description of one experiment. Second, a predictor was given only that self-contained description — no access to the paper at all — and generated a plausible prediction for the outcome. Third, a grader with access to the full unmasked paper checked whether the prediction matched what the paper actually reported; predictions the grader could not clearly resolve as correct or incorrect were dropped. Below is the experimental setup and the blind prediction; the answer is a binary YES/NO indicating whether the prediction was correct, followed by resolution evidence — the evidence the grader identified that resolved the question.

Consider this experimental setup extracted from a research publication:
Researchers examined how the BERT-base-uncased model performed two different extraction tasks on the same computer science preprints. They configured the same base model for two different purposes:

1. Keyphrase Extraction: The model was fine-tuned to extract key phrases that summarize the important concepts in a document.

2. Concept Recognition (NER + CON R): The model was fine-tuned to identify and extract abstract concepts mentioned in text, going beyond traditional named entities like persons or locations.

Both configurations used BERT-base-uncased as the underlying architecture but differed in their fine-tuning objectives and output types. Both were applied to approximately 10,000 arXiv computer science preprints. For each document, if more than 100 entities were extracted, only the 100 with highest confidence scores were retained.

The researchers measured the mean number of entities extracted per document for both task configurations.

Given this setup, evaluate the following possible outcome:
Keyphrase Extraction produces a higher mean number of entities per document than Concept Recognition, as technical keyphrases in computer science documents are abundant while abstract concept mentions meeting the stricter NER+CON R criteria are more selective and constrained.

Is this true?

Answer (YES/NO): YES